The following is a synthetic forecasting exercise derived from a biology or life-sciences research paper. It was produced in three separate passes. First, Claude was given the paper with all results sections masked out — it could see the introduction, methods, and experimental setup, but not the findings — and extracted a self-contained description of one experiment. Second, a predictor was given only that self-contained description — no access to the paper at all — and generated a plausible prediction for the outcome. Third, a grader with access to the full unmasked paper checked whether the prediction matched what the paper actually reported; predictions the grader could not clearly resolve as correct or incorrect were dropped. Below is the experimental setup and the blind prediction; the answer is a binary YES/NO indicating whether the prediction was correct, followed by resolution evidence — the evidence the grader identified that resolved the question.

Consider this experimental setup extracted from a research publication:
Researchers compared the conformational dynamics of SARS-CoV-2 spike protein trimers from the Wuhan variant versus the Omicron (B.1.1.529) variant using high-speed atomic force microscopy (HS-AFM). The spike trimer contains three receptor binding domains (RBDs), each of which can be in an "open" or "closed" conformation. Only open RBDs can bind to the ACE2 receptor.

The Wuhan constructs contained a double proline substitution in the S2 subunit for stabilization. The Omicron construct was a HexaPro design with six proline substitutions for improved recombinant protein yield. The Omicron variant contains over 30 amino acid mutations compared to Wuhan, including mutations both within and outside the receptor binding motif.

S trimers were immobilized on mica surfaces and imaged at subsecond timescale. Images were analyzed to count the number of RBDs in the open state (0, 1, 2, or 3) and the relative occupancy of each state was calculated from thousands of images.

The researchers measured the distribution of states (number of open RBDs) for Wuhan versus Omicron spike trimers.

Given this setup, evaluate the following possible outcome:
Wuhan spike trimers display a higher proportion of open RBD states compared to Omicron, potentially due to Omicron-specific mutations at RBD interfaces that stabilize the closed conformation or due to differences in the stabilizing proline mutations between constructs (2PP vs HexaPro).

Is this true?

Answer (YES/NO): NO